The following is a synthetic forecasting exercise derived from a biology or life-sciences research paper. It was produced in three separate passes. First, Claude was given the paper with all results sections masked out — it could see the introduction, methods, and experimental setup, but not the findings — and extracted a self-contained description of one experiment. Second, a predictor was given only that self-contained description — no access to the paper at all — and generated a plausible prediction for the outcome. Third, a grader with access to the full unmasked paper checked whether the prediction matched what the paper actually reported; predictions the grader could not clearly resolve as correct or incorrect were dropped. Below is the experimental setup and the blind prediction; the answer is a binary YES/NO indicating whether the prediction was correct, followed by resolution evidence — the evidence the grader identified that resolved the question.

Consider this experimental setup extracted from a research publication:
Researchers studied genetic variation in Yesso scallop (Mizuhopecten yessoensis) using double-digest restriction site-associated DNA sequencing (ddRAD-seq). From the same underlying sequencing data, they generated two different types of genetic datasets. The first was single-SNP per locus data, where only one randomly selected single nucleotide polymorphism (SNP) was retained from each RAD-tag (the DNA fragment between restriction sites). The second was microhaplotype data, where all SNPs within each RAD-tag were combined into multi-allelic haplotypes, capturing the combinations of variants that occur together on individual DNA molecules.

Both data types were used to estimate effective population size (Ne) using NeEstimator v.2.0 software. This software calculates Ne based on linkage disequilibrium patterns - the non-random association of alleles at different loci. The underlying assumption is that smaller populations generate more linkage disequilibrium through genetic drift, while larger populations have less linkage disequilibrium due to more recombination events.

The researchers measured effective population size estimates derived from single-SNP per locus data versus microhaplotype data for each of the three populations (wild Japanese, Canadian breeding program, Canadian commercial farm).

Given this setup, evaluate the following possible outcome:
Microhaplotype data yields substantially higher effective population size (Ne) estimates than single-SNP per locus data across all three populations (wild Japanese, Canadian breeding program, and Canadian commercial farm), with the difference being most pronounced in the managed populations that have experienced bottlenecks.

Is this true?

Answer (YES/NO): NO